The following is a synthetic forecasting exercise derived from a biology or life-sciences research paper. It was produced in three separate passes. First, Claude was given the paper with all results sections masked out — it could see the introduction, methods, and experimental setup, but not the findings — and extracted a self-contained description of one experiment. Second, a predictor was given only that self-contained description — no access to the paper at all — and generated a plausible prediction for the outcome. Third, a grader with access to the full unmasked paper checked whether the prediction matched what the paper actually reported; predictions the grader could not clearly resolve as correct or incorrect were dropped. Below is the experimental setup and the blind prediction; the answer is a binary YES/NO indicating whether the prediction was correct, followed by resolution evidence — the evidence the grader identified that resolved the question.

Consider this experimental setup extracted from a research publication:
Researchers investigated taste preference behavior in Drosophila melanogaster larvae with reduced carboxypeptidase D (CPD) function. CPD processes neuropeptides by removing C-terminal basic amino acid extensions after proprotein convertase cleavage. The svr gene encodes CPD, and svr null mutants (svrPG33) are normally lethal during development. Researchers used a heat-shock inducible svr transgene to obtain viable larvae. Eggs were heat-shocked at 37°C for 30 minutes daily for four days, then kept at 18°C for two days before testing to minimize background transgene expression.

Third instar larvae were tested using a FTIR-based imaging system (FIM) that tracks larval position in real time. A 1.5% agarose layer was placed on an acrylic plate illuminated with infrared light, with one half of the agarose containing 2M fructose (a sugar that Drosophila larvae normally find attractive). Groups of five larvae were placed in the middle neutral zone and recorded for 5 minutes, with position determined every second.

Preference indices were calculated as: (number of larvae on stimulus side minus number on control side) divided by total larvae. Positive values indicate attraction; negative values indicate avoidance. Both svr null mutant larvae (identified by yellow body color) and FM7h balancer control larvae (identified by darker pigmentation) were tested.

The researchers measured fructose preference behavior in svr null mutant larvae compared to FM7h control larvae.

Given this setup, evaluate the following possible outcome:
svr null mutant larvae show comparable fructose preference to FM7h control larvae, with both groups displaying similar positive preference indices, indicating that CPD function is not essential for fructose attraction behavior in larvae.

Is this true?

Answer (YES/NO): NO